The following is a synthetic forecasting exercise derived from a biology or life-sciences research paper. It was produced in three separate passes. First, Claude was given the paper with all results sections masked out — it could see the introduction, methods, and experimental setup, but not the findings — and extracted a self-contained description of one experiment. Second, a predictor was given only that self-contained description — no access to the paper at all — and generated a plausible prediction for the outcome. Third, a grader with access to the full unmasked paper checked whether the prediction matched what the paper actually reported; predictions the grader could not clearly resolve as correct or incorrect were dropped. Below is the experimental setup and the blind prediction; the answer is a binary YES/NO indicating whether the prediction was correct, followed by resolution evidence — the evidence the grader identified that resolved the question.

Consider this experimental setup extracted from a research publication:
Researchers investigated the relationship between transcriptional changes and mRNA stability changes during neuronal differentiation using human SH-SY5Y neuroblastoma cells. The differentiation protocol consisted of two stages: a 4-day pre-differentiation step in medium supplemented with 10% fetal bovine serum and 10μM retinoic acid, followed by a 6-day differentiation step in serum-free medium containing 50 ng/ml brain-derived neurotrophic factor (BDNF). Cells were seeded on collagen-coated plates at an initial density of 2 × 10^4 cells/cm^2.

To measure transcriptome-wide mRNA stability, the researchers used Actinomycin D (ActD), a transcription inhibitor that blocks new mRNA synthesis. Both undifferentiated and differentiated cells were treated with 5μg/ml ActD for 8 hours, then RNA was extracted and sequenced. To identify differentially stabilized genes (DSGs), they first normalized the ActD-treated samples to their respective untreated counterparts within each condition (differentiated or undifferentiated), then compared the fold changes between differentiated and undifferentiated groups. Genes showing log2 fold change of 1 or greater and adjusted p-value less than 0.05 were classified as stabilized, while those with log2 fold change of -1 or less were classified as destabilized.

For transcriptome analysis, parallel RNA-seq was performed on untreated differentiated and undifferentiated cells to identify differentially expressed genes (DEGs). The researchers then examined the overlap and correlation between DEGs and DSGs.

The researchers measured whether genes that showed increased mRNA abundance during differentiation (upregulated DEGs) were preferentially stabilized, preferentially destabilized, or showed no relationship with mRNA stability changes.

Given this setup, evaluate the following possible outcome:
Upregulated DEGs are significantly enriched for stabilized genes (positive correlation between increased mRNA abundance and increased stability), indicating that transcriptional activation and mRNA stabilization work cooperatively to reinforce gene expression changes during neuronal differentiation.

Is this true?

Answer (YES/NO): NO